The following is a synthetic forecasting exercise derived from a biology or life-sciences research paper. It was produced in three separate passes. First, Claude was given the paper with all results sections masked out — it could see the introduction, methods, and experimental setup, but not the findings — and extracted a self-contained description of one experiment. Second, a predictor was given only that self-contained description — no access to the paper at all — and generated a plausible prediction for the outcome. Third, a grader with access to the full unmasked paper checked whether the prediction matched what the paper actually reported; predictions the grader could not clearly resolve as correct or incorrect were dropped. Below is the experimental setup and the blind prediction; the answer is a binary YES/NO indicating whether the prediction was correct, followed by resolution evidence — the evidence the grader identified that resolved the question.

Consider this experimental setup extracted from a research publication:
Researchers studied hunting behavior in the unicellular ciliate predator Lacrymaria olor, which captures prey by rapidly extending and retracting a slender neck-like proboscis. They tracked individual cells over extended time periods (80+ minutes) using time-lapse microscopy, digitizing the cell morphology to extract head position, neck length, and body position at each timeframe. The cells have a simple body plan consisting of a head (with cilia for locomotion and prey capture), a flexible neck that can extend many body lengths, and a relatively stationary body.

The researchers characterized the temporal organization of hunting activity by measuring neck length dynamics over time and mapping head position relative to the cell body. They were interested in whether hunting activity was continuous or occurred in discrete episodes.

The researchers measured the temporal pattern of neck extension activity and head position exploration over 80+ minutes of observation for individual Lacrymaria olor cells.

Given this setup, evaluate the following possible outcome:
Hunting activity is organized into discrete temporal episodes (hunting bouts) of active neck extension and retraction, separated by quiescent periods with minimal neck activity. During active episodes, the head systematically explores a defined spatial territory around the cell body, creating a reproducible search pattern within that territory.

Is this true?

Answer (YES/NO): YES